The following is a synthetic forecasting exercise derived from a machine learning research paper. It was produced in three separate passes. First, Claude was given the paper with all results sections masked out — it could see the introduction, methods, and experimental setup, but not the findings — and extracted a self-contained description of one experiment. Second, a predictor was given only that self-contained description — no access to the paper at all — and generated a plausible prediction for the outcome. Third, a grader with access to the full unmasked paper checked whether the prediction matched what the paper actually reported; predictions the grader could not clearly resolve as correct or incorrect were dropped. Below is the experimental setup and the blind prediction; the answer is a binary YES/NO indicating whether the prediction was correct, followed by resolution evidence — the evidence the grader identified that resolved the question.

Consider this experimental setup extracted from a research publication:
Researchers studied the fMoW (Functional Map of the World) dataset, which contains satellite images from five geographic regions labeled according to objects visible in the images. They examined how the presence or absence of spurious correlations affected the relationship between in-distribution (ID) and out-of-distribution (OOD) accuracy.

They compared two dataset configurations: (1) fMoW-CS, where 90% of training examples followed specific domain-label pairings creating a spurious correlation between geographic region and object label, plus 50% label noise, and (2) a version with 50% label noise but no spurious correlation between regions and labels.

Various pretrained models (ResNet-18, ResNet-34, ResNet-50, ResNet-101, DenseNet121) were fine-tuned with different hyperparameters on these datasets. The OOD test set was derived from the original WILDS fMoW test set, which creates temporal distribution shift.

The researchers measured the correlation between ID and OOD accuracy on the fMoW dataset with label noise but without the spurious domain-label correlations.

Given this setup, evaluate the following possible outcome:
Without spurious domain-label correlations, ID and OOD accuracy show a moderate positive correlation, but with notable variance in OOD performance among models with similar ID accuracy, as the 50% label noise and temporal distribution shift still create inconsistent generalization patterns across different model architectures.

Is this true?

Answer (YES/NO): NO